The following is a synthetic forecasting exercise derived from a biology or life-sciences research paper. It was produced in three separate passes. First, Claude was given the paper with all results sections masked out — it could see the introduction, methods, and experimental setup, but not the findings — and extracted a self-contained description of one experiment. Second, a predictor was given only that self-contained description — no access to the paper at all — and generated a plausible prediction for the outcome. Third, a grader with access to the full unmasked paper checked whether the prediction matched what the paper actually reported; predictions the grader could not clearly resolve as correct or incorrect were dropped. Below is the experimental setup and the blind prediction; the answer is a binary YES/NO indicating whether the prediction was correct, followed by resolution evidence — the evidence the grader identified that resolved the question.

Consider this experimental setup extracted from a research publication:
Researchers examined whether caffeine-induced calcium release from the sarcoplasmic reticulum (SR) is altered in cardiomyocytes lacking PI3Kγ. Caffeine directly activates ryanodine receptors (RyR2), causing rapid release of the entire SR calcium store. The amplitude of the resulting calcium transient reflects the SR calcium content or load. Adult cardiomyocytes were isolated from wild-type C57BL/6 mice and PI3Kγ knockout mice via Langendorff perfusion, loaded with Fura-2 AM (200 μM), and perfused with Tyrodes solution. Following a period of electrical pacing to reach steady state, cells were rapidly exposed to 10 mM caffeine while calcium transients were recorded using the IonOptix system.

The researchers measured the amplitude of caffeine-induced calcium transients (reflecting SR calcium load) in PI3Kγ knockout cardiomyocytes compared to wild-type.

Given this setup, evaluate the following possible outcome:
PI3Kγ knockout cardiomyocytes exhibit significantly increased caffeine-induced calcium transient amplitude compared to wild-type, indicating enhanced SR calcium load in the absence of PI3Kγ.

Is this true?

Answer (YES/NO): NO